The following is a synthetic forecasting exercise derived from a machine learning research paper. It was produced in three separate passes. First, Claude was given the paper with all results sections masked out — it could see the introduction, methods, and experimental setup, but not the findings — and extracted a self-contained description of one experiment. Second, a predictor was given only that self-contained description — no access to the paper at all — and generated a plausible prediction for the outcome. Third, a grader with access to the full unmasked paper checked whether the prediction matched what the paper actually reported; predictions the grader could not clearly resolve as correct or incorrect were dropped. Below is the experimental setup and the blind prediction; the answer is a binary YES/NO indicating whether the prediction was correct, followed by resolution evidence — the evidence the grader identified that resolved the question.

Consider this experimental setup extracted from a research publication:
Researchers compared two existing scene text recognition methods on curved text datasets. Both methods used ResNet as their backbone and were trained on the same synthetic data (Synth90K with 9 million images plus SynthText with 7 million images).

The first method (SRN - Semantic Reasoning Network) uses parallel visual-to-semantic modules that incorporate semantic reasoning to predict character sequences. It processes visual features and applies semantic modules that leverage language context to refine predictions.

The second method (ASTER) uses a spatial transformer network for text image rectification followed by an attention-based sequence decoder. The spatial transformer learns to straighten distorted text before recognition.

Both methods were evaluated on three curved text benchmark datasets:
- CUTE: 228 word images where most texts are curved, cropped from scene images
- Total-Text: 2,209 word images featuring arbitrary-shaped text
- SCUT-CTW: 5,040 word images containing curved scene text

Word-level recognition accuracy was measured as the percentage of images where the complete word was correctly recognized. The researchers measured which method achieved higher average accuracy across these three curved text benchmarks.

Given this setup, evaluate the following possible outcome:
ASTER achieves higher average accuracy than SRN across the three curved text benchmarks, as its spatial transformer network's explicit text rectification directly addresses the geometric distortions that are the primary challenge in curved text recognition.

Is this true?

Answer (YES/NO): NO